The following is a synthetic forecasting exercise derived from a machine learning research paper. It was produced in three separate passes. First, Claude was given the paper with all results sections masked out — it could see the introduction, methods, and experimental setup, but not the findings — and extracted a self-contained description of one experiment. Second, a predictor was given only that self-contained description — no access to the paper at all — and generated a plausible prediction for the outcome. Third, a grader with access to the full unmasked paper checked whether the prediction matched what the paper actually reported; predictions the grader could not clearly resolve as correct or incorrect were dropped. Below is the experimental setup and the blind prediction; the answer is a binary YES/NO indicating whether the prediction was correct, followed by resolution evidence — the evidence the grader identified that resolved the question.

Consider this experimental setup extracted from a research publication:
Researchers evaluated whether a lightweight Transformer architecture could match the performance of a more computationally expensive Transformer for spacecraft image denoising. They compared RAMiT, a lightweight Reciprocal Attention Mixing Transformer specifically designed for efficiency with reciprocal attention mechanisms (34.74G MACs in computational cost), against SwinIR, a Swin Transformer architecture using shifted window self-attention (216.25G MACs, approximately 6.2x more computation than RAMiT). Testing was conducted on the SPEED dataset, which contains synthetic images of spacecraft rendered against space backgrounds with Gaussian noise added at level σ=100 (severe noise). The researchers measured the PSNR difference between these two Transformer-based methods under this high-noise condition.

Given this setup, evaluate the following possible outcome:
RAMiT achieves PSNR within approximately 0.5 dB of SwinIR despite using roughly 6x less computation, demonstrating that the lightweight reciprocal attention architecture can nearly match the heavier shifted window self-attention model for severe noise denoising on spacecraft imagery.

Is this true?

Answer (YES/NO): YES